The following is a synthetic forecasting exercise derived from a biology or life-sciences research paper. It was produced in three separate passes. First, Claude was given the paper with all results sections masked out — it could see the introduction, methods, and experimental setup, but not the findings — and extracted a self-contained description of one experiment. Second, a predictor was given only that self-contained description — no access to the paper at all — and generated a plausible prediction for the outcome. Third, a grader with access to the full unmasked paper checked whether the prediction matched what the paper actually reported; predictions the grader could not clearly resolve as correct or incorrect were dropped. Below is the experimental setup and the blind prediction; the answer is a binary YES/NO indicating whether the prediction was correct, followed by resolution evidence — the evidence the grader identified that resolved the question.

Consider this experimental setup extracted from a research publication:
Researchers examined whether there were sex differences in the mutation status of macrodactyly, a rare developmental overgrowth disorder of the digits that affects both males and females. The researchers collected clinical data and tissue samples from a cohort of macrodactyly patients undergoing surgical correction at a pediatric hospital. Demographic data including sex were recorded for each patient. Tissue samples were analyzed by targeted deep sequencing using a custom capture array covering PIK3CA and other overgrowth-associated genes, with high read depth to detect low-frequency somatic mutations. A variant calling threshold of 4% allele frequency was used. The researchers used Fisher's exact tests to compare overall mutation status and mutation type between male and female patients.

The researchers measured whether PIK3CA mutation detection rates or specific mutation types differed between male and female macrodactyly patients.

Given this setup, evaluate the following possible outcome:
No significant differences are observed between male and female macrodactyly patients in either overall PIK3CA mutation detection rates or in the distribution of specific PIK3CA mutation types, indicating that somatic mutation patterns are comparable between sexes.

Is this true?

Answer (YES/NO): YES